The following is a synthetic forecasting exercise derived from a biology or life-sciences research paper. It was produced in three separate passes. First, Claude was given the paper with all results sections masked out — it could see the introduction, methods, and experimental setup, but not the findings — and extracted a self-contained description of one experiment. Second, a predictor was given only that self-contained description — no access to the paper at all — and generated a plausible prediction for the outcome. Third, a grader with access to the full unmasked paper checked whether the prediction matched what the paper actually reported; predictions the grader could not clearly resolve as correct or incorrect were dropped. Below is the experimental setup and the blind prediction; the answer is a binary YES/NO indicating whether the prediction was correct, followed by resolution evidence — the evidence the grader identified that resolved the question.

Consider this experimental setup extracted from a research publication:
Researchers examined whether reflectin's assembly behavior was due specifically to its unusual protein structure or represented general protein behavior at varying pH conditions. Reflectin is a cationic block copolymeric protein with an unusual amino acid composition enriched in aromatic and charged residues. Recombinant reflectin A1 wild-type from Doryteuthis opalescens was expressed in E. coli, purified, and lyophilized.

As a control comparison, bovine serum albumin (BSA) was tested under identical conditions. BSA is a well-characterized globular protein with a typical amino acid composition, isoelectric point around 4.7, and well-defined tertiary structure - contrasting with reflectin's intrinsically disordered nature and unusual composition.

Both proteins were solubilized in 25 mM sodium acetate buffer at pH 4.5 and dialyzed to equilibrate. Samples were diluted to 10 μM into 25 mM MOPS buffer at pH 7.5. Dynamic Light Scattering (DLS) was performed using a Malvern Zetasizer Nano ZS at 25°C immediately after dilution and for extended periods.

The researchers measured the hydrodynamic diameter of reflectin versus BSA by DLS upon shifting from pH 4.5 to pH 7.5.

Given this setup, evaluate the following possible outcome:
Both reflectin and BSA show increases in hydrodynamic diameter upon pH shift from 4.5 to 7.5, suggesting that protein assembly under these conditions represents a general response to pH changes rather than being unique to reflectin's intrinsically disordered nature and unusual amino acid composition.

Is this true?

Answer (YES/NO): NO